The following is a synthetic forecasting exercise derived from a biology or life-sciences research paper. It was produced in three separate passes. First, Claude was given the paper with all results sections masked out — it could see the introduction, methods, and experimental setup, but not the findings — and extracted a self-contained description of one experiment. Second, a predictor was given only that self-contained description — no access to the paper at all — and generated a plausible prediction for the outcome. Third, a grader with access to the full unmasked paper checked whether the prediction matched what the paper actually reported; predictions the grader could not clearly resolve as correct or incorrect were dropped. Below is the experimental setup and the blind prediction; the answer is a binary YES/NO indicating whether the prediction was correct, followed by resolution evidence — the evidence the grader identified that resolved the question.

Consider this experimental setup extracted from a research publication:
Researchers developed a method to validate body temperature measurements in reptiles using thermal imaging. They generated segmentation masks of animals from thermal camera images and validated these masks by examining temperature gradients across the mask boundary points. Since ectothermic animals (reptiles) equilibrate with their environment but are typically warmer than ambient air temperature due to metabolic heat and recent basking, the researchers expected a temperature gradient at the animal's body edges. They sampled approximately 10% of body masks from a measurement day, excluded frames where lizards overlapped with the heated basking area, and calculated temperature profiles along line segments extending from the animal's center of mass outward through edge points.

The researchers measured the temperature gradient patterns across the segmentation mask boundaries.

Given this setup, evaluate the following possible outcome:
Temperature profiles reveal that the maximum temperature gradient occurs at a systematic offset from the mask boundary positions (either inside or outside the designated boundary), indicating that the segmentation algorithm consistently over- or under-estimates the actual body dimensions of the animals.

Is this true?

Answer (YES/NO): NO